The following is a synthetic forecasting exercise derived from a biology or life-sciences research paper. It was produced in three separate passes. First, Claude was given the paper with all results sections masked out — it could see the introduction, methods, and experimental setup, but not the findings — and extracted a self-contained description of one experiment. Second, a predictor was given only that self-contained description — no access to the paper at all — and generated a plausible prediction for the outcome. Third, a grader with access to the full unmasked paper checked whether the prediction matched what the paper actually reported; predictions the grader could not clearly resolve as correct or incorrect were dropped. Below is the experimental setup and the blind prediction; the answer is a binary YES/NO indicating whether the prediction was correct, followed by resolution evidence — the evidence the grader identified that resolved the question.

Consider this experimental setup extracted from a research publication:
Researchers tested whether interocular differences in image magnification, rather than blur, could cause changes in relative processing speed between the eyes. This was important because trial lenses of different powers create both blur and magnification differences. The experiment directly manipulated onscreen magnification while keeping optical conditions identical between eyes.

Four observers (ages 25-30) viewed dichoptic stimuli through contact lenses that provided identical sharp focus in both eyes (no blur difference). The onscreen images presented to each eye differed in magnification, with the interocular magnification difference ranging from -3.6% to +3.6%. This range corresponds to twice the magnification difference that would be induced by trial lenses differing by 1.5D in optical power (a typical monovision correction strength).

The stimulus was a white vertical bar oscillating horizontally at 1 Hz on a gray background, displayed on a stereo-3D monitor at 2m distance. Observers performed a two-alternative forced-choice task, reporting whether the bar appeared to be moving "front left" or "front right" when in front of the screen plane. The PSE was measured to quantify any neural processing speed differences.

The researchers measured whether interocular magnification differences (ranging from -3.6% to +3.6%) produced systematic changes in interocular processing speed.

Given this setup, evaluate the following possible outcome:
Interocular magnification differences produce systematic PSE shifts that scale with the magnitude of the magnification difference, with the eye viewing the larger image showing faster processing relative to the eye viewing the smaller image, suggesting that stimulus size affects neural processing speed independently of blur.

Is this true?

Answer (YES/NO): NO